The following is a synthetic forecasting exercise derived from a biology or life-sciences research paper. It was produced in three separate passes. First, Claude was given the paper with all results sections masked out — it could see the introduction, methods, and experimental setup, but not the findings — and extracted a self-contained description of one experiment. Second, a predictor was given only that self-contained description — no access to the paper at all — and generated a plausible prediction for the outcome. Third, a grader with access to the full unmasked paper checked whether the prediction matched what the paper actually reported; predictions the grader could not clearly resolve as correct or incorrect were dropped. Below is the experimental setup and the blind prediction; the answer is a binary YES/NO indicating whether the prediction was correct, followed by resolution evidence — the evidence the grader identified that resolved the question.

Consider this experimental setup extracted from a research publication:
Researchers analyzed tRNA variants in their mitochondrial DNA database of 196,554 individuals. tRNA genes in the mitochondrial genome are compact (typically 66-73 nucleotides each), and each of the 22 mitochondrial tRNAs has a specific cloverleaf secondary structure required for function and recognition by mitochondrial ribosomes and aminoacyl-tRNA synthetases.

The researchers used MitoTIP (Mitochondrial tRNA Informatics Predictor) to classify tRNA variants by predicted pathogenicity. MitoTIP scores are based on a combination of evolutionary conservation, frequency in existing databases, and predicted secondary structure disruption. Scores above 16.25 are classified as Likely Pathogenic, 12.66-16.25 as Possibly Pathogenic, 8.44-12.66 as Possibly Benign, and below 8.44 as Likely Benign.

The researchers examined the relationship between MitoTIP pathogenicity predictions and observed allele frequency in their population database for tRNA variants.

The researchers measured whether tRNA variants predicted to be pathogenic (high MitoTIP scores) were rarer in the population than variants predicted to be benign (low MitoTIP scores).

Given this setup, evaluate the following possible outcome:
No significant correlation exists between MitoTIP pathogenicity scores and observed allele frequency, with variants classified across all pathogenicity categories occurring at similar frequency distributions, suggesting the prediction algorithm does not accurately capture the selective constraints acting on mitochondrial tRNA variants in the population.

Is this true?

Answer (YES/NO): NO